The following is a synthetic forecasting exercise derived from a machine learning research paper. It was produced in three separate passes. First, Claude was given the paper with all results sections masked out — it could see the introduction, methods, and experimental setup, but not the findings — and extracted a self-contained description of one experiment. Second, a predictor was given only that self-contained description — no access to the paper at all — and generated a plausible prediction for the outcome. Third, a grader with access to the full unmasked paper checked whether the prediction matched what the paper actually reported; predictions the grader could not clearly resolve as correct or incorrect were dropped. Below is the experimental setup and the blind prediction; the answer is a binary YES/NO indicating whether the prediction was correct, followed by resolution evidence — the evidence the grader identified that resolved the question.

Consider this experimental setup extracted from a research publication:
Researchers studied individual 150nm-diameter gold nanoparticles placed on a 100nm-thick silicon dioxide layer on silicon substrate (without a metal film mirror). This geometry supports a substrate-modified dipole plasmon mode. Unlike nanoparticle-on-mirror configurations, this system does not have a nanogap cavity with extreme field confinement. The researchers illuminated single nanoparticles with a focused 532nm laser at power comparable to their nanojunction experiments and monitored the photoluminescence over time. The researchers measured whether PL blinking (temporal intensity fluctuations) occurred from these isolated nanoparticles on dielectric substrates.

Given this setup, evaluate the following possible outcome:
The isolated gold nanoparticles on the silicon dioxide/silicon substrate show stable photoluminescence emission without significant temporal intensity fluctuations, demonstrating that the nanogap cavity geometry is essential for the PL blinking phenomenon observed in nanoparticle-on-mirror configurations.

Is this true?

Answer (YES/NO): NO